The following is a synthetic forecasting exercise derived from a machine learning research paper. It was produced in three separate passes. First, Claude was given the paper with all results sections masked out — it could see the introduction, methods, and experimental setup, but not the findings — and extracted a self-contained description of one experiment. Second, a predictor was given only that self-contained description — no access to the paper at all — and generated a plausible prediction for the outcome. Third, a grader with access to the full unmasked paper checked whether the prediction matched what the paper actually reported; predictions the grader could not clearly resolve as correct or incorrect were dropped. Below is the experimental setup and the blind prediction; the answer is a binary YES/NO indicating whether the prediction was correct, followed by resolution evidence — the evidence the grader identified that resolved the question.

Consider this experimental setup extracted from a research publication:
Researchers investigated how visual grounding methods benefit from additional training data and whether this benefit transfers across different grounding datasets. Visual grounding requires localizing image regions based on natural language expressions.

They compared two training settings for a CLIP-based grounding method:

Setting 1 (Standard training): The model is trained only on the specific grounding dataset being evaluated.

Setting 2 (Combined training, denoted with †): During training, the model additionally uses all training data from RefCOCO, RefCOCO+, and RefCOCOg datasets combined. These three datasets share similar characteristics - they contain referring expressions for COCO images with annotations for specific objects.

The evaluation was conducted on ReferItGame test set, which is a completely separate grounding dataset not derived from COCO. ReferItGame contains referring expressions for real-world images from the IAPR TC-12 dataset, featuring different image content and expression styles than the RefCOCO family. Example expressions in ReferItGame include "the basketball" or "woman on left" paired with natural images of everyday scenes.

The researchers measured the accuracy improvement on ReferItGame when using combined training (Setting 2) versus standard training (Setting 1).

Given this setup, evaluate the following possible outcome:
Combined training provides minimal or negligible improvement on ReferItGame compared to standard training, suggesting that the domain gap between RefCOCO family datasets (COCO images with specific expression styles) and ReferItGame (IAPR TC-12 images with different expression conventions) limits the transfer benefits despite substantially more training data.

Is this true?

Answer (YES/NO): NO